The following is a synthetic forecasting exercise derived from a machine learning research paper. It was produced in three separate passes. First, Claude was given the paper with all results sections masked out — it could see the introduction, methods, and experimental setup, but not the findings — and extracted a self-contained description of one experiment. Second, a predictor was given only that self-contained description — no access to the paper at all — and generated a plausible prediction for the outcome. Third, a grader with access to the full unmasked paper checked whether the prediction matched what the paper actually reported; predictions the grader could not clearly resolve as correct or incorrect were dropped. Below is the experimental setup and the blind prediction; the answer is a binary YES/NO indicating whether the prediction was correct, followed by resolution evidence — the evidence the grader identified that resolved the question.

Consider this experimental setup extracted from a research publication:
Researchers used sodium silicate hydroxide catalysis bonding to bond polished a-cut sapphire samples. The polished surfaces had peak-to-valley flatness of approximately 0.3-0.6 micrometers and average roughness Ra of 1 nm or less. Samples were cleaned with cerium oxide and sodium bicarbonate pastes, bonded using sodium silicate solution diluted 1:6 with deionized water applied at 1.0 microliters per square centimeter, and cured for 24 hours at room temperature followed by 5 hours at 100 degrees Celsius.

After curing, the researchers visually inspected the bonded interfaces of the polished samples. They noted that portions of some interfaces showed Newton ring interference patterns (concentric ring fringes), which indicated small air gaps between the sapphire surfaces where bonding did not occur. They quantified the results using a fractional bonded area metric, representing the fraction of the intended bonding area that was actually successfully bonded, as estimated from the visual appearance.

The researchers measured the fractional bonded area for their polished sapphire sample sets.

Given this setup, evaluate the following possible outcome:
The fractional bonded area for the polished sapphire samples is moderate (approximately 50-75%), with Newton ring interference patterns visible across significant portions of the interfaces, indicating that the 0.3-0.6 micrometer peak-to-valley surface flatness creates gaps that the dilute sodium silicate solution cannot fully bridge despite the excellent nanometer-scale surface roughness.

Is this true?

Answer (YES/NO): NO